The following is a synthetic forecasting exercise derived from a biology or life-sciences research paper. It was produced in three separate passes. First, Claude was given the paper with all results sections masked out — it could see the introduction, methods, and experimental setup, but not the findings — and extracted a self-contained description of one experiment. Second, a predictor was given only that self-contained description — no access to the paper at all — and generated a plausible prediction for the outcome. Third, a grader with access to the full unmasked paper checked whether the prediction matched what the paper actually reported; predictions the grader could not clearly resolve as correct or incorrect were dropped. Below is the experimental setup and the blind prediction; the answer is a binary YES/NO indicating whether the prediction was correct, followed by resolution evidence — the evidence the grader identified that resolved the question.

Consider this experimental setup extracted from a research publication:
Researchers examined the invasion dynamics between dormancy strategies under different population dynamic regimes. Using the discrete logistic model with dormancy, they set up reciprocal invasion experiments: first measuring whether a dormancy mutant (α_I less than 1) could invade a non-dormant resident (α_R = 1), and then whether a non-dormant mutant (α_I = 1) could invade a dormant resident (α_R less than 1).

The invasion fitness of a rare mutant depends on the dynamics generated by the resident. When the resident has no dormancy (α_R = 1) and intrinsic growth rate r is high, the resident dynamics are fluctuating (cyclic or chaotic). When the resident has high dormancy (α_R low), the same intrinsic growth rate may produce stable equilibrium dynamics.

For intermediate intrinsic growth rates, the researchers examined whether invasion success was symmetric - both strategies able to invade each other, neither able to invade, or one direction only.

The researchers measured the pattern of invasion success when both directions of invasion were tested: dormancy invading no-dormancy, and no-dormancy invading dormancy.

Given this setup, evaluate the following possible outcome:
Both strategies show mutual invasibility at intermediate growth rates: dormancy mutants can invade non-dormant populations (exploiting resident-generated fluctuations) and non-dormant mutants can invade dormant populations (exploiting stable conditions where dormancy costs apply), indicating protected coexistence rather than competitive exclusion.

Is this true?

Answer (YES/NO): YES